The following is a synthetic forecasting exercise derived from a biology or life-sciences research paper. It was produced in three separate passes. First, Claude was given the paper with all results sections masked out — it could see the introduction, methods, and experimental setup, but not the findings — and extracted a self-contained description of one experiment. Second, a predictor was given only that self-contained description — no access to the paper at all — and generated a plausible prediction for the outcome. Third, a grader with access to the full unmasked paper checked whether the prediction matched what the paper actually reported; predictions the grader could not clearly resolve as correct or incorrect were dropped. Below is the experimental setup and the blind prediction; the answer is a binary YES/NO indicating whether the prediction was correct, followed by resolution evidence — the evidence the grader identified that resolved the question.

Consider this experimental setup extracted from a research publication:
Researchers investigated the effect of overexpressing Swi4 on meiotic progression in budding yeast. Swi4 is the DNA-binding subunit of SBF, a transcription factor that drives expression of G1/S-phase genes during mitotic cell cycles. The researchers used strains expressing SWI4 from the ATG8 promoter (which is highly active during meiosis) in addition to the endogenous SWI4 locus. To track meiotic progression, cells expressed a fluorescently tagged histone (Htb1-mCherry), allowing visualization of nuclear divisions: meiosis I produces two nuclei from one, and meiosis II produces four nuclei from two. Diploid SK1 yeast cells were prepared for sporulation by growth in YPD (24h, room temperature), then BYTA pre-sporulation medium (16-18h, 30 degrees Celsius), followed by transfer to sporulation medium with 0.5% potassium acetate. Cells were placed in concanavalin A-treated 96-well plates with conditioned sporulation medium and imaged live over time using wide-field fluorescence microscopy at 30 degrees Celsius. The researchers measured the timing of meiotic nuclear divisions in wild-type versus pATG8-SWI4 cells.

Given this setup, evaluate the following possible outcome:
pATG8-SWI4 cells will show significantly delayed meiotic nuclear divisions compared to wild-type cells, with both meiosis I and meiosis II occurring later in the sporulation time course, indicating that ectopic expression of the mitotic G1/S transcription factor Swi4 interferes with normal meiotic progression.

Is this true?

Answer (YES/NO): YES